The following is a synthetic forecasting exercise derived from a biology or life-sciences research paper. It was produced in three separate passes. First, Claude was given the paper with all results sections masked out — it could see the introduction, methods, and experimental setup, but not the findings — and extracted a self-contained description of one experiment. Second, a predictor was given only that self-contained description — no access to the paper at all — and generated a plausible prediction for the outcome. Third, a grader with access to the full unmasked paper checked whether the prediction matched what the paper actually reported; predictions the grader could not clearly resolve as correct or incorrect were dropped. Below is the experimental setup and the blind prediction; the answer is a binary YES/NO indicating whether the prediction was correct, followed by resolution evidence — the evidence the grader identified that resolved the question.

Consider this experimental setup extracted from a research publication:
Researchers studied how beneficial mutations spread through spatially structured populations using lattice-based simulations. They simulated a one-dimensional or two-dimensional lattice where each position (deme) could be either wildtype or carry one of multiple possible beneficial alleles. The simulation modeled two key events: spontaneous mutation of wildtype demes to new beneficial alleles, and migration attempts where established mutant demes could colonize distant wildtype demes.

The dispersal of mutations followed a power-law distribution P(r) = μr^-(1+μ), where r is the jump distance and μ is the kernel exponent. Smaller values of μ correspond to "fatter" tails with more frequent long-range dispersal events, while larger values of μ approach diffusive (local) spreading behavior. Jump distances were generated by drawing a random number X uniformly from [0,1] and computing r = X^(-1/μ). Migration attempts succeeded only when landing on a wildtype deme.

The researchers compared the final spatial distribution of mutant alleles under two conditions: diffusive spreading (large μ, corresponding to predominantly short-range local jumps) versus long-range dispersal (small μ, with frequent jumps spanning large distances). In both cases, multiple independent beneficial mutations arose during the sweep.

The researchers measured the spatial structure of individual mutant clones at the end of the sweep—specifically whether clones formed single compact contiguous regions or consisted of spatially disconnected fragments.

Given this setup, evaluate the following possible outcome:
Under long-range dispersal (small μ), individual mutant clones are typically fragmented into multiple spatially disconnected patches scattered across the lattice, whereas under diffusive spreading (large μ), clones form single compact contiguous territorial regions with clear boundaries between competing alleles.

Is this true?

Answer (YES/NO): YES